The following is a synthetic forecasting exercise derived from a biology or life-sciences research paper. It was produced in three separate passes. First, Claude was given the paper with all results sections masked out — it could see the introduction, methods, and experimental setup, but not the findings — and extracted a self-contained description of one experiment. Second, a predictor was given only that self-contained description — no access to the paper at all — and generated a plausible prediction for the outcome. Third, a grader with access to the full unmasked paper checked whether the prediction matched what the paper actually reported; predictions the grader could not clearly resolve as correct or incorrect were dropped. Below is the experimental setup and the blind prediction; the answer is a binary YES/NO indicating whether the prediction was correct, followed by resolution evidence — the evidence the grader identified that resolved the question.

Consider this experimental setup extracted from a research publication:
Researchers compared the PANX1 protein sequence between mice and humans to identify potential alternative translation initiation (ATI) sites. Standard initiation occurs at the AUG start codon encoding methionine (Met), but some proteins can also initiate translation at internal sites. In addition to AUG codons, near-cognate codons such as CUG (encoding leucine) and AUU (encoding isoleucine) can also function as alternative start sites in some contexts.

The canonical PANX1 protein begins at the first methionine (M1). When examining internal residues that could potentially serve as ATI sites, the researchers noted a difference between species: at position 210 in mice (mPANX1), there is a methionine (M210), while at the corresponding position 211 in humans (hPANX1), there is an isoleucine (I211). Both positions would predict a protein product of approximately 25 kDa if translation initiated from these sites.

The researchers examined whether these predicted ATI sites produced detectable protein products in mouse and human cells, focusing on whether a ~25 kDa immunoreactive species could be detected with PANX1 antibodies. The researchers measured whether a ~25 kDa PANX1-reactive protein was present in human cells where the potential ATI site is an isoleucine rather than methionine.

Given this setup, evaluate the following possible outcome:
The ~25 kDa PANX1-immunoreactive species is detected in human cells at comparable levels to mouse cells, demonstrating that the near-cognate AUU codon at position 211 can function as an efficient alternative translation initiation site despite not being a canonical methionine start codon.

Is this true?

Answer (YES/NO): NO